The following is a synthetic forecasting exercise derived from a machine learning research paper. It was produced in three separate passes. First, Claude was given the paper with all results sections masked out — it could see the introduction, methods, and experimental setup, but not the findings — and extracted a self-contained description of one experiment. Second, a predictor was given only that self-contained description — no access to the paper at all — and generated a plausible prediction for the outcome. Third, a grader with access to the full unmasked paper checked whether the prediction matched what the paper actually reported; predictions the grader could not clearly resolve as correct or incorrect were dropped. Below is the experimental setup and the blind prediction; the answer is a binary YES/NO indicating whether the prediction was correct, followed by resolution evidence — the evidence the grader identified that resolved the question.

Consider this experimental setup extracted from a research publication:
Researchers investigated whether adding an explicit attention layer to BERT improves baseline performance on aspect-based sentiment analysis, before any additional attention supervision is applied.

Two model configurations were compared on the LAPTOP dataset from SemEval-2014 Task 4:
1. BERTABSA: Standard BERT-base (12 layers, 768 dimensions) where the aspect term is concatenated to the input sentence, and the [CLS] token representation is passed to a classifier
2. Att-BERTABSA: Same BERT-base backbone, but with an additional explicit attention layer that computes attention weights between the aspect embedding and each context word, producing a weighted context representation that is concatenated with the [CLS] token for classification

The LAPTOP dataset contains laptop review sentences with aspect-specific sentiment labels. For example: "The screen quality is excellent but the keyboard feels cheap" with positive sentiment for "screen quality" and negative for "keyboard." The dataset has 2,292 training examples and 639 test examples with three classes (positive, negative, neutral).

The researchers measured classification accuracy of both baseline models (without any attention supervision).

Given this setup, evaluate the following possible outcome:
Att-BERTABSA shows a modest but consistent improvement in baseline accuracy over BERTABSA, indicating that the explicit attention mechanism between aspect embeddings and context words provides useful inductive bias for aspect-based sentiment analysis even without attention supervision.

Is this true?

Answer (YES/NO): NO